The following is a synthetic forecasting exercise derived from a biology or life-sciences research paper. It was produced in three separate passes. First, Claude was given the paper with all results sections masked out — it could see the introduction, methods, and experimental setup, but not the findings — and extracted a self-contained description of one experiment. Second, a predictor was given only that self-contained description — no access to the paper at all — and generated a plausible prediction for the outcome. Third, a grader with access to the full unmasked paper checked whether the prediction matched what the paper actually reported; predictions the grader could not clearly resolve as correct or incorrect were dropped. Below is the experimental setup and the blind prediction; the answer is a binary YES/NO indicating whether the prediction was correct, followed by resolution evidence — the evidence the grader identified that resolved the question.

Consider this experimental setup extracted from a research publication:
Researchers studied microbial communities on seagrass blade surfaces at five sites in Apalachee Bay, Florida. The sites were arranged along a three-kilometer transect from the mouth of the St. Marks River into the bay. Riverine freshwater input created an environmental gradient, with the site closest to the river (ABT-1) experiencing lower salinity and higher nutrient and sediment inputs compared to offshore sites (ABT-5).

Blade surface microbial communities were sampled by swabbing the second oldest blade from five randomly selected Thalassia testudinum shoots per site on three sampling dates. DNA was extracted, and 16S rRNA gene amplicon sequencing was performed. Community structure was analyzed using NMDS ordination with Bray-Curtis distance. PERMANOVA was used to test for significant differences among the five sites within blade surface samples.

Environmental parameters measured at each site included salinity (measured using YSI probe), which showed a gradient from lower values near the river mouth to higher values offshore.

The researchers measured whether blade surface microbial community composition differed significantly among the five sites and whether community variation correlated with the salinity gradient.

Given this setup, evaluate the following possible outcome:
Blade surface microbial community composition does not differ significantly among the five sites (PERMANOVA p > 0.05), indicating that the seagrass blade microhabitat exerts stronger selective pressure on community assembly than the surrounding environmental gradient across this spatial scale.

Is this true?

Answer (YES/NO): NO